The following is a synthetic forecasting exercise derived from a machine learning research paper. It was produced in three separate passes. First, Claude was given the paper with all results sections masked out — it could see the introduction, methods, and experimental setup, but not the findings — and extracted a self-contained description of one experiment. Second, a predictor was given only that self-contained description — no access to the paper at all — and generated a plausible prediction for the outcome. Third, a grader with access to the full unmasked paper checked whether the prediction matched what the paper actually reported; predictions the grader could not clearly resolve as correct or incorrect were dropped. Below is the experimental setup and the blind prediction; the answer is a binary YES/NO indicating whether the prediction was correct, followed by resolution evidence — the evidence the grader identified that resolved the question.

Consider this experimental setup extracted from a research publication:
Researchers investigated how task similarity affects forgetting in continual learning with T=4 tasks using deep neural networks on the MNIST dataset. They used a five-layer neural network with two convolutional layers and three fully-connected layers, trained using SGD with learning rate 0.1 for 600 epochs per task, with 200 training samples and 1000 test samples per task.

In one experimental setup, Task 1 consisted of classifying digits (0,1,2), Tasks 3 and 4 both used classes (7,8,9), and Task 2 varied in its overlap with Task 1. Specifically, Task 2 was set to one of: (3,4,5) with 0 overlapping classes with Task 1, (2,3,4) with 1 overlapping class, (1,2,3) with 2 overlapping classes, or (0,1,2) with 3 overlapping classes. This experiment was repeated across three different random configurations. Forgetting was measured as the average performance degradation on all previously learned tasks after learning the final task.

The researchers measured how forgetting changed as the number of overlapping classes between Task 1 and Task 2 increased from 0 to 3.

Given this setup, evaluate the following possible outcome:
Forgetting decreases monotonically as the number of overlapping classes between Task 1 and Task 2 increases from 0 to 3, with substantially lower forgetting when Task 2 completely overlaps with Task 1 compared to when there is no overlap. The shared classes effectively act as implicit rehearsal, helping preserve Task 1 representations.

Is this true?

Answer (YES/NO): NO